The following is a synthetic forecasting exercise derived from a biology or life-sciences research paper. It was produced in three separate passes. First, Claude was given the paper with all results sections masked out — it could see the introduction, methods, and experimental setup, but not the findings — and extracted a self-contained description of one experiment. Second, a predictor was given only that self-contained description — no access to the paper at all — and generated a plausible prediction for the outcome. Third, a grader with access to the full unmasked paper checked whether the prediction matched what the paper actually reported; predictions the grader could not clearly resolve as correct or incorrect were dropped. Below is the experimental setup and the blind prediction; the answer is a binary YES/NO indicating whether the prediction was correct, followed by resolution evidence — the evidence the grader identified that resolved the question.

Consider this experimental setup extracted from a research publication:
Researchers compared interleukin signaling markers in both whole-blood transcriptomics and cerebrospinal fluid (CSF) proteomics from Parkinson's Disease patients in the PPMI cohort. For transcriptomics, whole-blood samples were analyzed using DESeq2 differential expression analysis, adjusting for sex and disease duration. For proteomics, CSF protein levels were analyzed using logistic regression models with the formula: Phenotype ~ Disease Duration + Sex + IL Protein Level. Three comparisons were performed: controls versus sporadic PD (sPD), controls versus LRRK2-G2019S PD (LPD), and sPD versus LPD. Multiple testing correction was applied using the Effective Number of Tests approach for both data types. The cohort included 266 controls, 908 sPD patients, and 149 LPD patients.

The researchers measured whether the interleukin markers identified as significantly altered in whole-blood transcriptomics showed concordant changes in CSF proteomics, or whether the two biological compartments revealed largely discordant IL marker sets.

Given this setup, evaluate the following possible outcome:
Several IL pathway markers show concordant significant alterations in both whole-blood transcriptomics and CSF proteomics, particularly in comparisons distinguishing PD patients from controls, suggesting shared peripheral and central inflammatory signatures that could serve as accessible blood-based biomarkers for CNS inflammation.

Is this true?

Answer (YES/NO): NO